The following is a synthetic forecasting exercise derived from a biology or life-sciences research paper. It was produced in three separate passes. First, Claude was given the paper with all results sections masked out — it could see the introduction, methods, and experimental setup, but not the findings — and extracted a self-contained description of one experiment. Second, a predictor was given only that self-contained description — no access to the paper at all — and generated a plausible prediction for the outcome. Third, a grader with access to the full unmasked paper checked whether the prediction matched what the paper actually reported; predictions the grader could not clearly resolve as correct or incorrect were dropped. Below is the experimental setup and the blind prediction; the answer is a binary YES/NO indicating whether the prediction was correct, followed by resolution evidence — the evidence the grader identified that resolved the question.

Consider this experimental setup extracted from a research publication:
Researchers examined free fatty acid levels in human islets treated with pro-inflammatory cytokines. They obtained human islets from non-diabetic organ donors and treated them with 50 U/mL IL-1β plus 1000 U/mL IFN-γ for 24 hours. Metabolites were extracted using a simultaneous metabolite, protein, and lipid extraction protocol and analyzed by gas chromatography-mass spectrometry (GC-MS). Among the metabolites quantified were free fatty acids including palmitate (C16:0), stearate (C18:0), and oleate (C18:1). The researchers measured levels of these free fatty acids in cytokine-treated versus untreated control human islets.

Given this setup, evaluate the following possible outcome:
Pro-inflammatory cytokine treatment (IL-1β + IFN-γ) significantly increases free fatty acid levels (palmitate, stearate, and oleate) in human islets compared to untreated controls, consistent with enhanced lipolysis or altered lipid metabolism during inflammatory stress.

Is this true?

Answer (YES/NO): NO